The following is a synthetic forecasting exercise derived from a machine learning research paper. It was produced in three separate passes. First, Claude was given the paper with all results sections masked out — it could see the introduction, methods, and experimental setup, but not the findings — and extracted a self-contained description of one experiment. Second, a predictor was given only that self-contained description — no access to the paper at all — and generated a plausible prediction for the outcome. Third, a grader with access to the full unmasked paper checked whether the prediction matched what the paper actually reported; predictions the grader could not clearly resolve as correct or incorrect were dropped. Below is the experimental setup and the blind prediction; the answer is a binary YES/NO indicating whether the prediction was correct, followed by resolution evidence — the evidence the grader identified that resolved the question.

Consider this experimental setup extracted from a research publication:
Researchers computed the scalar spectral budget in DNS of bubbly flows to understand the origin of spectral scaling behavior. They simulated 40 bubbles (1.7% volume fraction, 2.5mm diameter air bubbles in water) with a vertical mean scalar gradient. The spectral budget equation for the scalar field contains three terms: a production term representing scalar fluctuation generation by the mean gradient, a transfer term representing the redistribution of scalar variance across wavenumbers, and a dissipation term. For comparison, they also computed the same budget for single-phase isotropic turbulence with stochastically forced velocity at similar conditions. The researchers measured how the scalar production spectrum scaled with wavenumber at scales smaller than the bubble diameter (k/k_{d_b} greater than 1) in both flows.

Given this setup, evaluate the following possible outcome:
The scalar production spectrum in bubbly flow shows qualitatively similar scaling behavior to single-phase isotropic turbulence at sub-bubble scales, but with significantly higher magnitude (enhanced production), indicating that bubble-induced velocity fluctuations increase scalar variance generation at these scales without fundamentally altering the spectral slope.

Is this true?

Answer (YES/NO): NO